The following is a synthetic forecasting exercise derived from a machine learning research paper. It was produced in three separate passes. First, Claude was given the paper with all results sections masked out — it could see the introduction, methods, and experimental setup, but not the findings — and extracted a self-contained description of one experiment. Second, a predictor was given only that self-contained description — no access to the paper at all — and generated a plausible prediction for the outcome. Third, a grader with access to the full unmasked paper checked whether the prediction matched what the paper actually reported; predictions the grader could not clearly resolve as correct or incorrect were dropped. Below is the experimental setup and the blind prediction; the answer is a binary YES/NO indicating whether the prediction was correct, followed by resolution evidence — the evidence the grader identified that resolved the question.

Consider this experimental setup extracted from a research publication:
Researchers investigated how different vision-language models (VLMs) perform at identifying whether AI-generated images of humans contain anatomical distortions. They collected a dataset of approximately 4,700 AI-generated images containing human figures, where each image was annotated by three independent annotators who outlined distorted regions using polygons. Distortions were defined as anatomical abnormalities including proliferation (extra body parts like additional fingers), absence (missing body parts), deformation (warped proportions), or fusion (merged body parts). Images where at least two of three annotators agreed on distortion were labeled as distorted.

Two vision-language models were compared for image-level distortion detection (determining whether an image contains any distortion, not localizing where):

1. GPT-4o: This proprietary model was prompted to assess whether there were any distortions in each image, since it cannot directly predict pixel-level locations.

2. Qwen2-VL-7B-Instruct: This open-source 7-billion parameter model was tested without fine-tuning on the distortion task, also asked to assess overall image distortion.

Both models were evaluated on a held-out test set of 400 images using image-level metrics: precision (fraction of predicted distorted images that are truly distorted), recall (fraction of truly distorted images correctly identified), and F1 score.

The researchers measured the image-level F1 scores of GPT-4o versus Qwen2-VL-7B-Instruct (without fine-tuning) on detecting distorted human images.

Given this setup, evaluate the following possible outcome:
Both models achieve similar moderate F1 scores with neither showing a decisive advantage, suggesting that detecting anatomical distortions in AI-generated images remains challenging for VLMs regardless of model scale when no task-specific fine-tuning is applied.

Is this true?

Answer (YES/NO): NO